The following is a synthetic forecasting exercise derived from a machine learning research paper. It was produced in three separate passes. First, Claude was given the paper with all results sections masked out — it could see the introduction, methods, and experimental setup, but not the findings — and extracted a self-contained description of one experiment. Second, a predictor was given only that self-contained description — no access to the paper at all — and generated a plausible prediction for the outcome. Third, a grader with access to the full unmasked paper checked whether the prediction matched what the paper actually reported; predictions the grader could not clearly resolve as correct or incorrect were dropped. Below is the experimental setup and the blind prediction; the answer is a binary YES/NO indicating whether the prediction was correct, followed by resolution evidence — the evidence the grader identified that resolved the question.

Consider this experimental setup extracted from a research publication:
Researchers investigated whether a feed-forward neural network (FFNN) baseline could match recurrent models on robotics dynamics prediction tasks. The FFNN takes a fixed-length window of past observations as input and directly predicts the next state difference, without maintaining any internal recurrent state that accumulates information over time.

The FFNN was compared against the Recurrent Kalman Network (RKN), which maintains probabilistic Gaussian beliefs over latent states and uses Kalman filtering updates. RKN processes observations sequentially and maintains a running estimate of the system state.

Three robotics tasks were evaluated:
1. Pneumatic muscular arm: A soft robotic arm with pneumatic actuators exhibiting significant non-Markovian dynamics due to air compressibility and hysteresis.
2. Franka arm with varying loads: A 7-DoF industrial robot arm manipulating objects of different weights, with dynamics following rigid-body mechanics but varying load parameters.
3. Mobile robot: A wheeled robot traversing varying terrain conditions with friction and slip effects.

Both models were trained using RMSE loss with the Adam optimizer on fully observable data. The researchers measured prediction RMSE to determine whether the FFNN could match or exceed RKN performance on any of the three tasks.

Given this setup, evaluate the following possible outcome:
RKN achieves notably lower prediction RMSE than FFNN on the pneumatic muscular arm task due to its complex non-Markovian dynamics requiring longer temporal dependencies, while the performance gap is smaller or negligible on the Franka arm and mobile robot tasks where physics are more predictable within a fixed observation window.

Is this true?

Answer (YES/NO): YES